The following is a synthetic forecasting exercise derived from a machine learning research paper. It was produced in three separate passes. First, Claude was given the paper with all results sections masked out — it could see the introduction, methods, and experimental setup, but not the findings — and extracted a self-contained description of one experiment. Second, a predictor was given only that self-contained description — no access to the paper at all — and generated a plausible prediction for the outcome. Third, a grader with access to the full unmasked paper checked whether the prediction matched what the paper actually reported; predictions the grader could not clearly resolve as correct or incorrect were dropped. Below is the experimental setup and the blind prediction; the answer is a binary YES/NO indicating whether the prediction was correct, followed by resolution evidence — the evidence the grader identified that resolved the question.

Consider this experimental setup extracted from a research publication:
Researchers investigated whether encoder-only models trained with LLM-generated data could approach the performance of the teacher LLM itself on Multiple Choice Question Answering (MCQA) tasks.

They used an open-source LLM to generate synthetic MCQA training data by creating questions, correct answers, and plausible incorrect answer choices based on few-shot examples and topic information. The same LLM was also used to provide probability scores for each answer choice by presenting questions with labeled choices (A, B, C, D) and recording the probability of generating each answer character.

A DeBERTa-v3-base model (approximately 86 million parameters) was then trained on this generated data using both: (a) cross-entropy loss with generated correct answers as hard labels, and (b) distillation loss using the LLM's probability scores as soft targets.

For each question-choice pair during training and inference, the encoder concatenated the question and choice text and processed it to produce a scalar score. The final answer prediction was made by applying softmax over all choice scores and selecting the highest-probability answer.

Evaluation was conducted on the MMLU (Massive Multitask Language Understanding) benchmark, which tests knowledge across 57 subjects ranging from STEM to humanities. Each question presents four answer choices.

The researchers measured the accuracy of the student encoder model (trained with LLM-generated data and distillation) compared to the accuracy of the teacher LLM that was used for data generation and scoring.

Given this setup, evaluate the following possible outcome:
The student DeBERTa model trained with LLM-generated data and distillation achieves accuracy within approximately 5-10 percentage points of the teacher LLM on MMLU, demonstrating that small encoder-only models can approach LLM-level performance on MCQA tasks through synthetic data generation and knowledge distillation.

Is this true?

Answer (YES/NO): NO